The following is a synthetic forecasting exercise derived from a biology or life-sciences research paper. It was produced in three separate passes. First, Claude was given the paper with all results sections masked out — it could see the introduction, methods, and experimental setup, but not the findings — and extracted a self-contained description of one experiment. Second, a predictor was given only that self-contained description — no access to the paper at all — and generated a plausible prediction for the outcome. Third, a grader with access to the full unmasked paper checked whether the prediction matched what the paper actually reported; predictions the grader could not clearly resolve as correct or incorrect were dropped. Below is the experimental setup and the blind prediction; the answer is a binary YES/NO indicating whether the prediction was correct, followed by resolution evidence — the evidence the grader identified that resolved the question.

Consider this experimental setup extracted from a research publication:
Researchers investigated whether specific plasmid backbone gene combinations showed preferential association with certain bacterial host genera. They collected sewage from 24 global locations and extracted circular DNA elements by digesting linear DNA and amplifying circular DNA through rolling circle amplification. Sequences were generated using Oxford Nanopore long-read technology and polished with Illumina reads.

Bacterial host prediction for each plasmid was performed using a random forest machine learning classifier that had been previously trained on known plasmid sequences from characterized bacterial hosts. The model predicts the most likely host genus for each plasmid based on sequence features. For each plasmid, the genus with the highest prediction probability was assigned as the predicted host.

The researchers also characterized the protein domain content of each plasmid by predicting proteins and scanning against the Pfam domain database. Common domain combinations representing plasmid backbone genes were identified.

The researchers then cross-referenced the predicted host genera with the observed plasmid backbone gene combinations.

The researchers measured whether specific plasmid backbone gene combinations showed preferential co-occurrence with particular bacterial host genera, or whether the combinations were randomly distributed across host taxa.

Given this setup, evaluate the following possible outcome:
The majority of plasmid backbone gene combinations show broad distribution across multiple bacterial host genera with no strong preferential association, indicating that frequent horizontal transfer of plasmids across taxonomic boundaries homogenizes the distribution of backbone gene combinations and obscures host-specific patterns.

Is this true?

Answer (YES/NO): NO